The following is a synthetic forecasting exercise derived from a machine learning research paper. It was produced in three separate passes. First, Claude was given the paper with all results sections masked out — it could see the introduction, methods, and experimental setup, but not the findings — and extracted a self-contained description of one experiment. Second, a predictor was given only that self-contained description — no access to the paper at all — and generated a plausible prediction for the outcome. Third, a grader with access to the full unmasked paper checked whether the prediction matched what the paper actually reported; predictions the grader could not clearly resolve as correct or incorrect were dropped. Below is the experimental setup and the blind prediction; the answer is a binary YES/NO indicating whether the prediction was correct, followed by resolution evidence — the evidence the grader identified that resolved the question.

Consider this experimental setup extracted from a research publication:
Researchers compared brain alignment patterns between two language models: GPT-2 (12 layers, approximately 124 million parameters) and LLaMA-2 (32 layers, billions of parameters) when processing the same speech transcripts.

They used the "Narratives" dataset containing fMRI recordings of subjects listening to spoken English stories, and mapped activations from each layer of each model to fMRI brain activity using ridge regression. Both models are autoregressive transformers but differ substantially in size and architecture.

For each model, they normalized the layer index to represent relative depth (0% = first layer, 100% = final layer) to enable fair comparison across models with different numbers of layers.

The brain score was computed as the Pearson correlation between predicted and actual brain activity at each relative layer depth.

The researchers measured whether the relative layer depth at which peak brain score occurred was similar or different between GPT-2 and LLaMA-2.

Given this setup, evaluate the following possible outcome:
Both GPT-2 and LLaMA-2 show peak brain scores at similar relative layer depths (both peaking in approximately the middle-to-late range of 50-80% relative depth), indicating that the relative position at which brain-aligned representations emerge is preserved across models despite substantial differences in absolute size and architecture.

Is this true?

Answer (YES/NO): NO